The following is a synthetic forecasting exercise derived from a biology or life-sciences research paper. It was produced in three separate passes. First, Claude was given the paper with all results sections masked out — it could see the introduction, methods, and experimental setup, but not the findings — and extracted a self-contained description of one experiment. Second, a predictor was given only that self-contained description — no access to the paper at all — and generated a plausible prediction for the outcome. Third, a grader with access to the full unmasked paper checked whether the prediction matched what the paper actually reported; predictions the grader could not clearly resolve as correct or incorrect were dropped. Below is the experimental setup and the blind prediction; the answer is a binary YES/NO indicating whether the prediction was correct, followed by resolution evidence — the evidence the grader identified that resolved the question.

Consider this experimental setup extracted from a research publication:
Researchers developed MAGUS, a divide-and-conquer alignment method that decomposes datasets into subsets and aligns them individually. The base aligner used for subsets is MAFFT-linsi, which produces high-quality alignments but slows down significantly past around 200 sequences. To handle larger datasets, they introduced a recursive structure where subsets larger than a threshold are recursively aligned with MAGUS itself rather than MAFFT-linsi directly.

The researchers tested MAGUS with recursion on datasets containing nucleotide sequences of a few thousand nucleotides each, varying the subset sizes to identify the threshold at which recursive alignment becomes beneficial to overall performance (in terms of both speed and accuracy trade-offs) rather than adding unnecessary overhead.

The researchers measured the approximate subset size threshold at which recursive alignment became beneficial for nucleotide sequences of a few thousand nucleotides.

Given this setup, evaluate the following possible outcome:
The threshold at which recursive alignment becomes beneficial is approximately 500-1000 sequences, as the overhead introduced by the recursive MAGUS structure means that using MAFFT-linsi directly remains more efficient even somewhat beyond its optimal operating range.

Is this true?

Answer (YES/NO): YES